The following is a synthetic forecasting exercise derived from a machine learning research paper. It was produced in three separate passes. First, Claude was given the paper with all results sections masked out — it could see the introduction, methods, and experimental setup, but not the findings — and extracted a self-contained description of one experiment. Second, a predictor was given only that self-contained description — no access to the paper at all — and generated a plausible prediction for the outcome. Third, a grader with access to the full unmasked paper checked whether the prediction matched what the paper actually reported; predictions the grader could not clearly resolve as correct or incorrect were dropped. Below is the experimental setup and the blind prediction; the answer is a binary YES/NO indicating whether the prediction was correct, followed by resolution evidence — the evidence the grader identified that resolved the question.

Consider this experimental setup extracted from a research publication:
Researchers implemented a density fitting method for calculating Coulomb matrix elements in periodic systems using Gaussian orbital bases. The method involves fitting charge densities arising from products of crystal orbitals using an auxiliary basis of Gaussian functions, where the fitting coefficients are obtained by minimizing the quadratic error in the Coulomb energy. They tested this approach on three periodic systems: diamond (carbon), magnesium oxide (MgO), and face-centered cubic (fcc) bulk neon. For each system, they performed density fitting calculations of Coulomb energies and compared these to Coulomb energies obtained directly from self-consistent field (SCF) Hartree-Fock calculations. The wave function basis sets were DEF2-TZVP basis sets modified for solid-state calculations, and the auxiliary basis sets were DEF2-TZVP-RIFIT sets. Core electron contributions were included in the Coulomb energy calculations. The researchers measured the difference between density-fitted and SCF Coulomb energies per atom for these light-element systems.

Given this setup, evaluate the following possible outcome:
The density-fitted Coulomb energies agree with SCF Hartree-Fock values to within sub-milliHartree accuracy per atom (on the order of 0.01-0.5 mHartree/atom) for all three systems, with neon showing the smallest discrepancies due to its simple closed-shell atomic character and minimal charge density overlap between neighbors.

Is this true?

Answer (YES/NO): NO